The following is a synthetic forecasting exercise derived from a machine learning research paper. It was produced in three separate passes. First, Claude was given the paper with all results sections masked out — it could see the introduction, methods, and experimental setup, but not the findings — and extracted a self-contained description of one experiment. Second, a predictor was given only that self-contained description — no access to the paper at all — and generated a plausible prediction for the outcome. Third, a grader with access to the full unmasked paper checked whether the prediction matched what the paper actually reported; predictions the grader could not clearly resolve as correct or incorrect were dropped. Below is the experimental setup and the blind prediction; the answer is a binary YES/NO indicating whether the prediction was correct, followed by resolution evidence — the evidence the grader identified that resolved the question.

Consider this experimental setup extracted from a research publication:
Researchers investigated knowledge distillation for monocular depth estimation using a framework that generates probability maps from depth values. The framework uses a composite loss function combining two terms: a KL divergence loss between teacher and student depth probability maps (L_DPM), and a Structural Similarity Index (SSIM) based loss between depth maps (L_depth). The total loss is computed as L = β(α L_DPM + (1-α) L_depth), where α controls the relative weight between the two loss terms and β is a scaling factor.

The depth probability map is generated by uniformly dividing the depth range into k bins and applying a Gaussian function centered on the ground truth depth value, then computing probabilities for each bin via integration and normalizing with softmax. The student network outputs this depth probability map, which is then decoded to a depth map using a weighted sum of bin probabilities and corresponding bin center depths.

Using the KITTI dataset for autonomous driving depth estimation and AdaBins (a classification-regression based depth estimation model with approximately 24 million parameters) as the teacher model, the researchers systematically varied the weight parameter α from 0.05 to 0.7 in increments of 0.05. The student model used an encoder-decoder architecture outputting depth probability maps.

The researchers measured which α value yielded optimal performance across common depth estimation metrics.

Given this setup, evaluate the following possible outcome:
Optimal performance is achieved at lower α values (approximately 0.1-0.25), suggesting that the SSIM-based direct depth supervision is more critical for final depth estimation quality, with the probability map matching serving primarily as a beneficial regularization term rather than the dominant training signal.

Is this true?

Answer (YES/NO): YES